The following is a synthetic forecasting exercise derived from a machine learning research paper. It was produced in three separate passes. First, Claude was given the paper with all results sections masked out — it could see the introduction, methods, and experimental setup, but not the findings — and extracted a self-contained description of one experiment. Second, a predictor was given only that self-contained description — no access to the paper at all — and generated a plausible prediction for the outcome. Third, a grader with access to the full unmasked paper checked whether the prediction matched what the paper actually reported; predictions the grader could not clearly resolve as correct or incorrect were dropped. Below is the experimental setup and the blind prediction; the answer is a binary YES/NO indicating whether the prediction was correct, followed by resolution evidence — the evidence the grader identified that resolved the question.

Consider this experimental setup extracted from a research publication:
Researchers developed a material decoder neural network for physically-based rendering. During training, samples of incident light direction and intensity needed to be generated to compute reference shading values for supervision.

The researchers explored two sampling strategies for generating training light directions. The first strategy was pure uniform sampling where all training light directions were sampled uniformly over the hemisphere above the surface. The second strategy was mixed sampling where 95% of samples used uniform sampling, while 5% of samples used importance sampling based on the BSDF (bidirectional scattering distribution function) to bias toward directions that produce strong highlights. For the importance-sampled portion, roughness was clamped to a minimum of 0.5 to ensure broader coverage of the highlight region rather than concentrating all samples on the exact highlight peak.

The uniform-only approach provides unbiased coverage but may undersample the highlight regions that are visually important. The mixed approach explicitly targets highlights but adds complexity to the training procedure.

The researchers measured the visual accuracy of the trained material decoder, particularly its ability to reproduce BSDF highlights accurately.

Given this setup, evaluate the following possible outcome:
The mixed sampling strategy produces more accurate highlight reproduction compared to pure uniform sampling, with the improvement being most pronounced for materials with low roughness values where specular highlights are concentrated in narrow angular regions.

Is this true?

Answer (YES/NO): NO